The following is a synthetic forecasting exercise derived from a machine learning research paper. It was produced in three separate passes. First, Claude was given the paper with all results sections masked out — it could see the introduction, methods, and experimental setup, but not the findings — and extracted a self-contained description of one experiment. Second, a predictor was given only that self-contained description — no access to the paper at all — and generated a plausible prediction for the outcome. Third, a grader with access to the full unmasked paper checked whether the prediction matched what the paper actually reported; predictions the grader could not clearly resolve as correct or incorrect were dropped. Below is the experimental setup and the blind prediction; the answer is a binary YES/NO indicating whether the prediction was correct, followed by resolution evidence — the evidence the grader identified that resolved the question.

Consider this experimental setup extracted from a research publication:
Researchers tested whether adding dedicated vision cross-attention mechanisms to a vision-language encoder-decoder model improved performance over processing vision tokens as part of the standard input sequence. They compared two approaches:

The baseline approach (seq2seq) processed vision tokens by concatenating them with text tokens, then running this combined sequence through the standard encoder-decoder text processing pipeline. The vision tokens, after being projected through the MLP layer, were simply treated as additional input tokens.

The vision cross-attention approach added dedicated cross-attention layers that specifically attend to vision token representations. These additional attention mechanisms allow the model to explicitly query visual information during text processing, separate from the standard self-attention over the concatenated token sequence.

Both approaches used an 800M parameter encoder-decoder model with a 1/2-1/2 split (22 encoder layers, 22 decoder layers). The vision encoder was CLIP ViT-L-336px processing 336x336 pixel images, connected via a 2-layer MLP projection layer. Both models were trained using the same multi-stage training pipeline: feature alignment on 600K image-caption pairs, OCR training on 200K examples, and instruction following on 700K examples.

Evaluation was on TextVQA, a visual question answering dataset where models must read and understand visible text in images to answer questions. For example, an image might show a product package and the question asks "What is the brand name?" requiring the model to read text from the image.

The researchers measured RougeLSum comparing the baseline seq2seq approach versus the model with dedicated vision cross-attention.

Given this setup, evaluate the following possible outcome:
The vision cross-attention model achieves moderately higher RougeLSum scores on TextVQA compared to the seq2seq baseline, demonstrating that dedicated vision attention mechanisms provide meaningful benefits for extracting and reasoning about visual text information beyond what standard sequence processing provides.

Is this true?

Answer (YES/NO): NO